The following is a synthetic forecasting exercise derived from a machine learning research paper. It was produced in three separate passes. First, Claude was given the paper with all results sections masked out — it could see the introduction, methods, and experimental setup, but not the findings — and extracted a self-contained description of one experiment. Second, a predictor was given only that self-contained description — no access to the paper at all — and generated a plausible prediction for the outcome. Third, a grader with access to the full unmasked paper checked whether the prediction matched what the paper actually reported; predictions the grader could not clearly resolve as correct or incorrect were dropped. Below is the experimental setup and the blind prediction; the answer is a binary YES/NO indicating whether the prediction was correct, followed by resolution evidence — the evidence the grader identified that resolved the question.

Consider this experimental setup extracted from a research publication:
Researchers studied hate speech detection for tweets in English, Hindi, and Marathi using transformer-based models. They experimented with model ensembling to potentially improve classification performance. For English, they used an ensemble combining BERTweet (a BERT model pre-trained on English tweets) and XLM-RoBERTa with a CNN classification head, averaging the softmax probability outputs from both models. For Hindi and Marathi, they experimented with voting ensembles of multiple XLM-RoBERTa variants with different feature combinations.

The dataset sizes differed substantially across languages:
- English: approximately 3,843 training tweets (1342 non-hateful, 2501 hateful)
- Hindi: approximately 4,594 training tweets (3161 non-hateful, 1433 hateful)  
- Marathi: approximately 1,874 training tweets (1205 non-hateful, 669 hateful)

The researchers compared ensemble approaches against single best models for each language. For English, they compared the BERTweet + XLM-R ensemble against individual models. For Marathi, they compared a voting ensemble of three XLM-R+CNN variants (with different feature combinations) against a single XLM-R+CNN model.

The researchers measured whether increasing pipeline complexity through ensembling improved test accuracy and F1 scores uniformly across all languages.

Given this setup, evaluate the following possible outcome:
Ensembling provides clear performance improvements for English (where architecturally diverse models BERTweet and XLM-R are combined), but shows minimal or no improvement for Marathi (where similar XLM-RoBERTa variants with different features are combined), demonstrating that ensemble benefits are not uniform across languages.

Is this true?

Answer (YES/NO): NO